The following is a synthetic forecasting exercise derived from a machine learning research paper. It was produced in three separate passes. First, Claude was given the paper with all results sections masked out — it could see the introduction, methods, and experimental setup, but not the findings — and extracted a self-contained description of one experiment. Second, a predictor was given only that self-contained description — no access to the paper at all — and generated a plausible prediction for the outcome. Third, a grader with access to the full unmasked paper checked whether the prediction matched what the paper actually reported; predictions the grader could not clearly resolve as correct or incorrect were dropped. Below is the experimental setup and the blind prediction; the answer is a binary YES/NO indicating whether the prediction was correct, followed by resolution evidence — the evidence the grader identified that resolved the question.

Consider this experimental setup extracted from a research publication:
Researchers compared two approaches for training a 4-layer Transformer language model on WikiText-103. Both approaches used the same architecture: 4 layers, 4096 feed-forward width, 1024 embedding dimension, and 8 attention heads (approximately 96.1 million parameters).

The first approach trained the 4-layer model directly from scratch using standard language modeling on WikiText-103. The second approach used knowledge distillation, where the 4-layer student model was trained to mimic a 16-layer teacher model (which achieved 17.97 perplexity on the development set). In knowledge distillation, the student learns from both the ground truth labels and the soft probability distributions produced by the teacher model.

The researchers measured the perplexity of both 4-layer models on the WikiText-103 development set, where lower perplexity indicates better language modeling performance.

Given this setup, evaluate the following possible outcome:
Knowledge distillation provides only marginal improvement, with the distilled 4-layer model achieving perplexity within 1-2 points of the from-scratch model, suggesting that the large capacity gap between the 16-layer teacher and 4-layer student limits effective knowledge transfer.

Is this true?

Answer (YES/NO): NO